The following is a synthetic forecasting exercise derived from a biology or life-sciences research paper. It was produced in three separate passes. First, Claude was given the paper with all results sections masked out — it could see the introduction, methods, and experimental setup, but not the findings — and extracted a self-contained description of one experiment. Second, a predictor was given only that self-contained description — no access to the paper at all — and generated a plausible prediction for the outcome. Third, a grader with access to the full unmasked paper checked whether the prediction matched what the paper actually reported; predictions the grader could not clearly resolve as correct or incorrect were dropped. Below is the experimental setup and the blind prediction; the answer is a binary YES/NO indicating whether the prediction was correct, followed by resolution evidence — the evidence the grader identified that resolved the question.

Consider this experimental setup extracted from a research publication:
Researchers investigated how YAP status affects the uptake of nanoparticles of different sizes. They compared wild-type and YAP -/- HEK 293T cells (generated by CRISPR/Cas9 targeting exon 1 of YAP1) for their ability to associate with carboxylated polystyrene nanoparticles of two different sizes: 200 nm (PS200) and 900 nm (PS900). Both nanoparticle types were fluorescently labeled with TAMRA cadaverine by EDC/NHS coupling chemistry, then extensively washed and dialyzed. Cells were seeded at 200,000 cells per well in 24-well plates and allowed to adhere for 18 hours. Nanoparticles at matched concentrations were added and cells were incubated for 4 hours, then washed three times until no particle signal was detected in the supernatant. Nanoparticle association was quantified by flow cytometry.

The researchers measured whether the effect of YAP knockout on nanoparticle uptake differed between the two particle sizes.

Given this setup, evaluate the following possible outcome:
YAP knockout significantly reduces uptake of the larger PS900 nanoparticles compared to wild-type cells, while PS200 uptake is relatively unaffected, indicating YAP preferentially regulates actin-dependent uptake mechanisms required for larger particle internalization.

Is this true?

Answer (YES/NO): NO